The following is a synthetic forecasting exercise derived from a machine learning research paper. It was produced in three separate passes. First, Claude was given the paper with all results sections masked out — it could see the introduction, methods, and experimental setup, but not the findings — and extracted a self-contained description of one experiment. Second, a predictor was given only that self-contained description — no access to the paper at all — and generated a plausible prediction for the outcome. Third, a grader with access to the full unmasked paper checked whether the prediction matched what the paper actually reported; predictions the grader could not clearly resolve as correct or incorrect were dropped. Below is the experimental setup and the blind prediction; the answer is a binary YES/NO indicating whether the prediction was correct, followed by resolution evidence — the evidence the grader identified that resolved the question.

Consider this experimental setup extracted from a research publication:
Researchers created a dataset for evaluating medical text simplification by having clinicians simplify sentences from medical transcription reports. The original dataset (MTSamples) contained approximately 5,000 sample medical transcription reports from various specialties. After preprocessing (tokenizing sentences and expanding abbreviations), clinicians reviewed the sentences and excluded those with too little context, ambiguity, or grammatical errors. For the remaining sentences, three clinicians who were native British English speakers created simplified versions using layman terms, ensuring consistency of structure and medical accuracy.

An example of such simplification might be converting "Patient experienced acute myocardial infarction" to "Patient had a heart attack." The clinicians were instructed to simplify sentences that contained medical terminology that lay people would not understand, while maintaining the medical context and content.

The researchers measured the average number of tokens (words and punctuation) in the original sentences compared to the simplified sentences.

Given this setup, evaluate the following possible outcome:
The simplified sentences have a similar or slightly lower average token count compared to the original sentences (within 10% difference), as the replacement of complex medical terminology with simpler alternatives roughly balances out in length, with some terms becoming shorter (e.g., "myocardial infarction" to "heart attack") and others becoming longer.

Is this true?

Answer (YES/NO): NO